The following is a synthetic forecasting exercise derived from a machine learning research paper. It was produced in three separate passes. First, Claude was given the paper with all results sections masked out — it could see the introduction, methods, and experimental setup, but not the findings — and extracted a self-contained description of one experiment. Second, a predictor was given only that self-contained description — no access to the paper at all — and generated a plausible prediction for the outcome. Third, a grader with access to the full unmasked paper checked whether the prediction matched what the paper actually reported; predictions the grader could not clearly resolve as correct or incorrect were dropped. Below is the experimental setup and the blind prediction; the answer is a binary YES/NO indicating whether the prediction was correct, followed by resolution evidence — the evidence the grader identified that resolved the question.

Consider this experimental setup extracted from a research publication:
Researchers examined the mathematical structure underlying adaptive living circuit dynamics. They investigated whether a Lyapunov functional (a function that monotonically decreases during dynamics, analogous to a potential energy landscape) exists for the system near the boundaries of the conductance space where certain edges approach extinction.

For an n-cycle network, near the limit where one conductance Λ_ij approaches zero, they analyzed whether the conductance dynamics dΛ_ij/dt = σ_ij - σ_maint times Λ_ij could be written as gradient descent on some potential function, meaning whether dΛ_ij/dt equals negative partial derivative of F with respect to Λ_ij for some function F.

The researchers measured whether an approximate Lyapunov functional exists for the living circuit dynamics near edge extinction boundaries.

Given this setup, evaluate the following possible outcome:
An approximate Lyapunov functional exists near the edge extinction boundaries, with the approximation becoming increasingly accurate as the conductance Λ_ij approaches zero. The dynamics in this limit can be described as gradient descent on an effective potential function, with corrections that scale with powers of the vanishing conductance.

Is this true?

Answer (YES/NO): YES